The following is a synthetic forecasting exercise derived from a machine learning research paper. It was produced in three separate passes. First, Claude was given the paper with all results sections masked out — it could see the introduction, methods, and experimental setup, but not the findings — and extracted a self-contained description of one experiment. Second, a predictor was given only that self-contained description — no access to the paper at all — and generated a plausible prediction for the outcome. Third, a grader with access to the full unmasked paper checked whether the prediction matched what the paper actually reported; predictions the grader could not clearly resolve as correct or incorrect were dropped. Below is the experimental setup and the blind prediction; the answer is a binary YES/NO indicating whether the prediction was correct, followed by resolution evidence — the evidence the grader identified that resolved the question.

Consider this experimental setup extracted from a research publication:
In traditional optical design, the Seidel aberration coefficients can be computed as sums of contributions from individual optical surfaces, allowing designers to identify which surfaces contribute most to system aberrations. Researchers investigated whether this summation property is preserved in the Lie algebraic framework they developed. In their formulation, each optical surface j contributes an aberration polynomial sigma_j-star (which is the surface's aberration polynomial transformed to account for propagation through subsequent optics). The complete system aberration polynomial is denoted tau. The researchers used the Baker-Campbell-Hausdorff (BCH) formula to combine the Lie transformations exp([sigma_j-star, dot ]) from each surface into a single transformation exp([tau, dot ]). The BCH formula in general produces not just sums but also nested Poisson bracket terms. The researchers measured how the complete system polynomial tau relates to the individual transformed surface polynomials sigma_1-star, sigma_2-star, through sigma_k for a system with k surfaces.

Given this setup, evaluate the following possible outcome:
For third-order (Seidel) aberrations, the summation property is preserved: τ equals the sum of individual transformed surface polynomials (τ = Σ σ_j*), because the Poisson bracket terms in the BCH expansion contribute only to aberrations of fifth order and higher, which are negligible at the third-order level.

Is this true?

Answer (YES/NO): YES